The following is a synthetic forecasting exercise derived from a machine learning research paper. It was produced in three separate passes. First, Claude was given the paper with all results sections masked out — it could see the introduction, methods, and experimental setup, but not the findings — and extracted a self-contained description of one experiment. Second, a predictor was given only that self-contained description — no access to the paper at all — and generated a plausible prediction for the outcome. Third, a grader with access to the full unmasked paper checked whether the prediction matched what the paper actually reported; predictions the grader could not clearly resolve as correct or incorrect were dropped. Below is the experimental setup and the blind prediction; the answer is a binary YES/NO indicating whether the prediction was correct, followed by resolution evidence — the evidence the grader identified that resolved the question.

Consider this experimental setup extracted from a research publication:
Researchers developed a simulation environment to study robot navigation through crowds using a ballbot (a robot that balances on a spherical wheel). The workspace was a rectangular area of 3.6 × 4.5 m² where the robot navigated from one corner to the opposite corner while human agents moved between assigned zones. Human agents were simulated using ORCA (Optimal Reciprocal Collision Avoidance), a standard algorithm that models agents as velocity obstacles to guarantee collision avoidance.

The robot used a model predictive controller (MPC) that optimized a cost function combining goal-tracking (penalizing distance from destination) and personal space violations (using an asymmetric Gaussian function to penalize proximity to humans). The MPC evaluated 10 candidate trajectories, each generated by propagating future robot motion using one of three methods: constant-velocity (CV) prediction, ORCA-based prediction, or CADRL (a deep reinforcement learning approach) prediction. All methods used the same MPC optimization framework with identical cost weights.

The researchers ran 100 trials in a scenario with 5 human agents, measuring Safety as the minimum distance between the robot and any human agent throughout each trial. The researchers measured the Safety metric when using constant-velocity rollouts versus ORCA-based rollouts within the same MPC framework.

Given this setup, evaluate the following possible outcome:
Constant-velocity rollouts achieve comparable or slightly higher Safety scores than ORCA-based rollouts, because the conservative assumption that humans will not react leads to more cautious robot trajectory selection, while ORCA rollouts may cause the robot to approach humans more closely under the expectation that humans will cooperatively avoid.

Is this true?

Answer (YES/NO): NO